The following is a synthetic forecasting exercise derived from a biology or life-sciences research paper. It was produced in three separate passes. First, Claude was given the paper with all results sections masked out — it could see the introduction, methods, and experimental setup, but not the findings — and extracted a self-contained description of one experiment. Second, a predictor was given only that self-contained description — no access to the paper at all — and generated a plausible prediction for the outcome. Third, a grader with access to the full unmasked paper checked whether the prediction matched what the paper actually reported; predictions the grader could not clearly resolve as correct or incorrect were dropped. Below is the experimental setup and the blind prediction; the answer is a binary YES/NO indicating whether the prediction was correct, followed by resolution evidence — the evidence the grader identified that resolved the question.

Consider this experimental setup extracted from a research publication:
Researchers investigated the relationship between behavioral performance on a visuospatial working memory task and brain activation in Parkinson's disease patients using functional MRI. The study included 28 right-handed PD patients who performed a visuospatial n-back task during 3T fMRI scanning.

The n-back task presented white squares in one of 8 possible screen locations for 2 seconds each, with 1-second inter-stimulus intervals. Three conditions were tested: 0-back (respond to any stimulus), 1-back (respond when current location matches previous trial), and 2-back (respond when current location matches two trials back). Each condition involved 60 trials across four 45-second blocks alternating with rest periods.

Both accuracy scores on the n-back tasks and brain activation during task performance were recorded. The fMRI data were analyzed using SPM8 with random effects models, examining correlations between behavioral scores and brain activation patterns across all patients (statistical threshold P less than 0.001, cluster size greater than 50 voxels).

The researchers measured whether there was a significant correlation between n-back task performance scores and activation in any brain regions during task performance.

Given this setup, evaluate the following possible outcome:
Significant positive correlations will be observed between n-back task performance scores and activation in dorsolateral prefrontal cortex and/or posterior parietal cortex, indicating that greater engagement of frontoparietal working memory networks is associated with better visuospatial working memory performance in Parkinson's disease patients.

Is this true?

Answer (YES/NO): YES